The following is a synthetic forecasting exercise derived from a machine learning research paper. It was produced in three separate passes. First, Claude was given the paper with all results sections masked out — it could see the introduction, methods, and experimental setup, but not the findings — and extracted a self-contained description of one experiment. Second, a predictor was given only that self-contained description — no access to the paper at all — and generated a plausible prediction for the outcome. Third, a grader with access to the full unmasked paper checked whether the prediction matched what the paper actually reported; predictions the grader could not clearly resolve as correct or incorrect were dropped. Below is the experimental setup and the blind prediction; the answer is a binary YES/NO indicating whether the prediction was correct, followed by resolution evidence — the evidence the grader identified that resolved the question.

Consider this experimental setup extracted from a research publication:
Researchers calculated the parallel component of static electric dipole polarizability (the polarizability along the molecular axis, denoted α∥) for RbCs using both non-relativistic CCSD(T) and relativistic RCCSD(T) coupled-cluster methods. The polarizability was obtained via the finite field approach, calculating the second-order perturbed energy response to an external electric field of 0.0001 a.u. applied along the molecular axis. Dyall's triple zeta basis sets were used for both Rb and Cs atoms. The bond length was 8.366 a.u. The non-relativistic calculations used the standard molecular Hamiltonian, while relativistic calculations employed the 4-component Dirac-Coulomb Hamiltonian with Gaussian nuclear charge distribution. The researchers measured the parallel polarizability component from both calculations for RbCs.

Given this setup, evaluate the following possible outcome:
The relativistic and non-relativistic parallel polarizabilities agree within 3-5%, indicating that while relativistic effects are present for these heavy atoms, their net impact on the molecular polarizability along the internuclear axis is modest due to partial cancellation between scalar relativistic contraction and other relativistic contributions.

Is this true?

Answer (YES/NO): NO